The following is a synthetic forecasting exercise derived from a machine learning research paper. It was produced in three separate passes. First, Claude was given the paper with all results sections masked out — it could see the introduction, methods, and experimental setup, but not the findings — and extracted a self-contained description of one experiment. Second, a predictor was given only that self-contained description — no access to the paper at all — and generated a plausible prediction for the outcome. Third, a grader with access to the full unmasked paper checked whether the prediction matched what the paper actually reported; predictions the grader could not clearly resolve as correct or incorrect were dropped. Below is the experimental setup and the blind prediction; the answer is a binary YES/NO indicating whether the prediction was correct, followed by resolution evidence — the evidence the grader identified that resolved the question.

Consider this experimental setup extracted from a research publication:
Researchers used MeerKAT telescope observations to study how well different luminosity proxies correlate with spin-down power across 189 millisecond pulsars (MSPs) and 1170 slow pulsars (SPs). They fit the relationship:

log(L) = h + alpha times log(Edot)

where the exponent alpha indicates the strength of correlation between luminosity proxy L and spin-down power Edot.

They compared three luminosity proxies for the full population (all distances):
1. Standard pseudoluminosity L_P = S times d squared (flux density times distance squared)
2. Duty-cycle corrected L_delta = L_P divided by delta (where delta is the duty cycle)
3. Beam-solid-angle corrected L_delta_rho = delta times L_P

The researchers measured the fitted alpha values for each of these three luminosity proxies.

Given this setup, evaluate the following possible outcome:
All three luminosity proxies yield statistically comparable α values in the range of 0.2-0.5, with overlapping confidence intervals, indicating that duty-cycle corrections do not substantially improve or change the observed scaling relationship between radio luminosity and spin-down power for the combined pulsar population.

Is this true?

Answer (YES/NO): NO